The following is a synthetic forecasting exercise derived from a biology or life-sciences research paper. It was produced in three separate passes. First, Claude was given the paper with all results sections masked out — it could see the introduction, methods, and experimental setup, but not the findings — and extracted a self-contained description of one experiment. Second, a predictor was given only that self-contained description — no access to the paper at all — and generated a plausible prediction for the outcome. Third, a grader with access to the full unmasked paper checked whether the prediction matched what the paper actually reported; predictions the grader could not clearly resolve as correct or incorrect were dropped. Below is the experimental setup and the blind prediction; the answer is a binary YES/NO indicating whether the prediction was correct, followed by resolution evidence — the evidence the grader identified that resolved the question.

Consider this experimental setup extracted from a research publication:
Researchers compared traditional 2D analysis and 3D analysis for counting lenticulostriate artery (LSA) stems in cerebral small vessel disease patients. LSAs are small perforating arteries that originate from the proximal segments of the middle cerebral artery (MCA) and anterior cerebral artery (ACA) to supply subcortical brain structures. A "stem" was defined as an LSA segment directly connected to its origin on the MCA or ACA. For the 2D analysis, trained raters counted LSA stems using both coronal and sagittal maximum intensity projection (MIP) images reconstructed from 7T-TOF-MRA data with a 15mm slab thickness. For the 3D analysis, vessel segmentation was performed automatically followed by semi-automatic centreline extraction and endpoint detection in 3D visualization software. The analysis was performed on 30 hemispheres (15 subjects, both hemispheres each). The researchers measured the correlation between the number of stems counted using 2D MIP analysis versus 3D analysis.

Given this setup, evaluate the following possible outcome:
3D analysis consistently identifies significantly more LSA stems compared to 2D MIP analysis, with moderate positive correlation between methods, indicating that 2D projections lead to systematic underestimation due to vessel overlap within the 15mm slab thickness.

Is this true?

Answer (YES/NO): NO